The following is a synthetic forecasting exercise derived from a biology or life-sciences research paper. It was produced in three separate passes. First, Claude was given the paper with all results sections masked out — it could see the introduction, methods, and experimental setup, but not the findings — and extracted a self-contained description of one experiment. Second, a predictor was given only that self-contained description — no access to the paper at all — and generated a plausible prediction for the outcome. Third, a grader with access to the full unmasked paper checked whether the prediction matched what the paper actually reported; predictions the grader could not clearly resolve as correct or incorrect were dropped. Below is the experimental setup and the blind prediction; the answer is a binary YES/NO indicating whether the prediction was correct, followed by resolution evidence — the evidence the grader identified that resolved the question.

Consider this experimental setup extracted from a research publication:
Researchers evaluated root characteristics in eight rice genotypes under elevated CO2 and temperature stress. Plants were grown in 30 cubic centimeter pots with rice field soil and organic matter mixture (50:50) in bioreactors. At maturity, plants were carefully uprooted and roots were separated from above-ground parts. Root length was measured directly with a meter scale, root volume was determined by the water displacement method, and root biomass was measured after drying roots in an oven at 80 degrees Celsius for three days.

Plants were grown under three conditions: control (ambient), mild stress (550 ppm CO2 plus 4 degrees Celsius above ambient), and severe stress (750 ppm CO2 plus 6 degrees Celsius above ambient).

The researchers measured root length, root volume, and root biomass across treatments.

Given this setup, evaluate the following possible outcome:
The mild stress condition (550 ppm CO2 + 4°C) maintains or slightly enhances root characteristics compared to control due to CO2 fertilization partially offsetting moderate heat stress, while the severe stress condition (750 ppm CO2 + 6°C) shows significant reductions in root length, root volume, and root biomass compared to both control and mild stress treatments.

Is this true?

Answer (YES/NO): NO